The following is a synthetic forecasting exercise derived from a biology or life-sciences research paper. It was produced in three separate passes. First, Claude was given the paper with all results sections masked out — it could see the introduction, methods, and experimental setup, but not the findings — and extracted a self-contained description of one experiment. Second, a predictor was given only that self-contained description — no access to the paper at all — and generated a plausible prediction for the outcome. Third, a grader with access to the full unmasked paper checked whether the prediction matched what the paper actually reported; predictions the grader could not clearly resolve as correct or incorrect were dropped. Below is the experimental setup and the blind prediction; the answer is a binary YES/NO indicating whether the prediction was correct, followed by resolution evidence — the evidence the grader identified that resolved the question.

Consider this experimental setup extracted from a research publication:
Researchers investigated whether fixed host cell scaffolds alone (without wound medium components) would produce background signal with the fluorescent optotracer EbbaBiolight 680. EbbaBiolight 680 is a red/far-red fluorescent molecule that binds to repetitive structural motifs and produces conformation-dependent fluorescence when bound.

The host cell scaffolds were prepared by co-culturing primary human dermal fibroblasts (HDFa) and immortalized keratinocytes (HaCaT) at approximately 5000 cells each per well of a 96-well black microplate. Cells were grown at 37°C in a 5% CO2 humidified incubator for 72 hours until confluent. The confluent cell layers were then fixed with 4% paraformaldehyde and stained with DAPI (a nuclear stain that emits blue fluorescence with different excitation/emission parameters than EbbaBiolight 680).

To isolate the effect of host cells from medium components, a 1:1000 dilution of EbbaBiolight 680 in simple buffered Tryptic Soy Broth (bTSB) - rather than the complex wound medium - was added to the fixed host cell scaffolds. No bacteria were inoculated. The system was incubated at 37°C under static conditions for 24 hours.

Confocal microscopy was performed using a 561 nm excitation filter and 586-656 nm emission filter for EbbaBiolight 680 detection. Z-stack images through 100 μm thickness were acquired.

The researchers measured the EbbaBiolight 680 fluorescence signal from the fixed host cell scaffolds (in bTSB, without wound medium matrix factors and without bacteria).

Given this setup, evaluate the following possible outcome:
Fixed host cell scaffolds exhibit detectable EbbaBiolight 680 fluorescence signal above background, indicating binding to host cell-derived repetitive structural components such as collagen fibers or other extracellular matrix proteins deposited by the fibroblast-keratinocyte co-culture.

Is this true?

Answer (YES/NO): YES